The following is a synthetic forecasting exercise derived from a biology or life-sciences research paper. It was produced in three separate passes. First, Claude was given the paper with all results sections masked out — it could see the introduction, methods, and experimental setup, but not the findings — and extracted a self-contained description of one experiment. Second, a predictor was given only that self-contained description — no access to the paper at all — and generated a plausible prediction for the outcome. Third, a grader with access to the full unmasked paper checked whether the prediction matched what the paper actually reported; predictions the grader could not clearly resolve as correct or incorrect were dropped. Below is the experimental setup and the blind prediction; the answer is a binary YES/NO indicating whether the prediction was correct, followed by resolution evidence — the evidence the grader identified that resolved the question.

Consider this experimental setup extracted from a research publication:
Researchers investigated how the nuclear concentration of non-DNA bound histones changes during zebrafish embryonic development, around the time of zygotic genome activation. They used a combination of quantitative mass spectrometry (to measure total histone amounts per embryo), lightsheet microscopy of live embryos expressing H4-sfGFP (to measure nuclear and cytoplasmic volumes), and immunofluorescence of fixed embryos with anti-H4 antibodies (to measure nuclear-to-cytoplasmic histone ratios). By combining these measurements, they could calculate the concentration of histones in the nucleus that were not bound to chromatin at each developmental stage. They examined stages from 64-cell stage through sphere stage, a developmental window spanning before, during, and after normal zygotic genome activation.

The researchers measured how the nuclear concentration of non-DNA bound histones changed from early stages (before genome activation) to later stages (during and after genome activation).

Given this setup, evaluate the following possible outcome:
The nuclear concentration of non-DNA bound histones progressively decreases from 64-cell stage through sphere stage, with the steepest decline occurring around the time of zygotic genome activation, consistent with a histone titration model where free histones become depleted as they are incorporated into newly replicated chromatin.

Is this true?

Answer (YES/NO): NO